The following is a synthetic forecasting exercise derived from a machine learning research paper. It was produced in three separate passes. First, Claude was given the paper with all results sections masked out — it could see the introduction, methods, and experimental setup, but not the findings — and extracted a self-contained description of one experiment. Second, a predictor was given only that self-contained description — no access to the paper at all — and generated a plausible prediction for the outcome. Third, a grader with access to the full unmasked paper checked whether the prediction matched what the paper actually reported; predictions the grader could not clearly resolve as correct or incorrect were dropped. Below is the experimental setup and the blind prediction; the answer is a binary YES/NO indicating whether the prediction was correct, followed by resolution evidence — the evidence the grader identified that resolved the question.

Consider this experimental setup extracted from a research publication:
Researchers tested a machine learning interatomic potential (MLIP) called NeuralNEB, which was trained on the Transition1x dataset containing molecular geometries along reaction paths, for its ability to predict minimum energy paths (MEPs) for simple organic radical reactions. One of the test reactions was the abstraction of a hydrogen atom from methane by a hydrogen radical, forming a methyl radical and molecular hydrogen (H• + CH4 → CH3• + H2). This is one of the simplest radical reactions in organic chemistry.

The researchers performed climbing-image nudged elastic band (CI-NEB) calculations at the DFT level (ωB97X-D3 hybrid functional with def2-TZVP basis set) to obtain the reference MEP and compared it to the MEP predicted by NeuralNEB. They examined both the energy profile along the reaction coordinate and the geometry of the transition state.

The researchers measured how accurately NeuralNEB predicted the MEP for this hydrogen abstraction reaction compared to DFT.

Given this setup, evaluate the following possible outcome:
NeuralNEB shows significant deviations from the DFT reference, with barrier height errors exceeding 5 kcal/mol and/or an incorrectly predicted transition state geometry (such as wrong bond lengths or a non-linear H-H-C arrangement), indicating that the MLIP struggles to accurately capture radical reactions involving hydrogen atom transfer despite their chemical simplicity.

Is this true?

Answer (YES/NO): YES